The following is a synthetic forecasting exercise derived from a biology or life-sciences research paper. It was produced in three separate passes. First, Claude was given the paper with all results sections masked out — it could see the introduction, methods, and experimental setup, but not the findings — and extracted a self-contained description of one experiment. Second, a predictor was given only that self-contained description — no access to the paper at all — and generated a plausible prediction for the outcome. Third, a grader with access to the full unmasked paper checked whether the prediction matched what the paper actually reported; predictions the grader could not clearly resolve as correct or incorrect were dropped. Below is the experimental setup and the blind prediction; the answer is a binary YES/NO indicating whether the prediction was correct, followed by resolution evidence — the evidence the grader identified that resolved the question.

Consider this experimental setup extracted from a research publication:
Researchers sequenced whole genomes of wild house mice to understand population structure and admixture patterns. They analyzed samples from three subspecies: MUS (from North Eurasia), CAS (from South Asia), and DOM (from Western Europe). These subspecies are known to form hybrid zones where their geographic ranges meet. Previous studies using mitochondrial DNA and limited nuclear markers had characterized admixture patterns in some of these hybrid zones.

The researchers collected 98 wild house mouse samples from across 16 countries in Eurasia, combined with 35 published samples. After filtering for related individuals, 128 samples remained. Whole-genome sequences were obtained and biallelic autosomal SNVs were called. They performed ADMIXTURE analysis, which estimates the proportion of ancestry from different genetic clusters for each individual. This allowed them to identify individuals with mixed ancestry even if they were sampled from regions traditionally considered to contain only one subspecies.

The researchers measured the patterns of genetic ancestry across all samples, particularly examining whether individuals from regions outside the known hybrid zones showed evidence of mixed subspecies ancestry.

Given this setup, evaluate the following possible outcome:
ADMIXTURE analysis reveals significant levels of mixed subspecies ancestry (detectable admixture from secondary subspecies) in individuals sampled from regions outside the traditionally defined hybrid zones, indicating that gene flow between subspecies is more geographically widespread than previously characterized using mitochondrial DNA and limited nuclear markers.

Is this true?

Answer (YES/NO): YES